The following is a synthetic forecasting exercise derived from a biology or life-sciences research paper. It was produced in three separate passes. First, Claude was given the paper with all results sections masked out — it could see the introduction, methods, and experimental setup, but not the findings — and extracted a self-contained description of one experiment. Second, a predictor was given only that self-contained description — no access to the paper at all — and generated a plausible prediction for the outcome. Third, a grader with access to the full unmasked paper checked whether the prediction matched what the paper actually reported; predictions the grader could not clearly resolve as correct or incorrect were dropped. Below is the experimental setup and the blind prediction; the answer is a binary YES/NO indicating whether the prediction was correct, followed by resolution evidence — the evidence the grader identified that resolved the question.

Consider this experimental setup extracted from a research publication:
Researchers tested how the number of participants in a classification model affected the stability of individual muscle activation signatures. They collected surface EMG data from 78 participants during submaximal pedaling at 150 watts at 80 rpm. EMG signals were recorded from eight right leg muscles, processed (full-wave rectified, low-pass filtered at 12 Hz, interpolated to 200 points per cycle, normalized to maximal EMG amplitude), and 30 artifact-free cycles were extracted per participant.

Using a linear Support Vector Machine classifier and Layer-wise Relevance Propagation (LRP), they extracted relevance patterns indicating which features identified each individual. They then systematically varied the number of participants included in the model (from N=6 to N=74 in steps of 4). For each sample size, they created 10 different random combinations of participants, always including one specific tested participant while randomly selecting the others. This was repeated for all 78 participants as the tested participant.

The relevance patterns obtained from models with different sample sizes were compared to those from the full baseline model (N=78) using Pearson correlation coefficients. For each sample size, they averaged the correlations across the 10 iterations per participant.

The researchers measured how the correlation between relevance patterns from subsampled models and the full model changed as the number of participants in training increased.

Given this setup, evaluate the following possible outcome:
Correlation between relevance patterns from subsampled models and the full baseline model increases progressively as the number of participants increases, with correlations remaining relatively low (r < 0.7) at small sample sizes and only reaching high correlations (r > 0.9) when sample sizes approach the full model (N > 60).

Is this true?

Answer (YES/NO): NO